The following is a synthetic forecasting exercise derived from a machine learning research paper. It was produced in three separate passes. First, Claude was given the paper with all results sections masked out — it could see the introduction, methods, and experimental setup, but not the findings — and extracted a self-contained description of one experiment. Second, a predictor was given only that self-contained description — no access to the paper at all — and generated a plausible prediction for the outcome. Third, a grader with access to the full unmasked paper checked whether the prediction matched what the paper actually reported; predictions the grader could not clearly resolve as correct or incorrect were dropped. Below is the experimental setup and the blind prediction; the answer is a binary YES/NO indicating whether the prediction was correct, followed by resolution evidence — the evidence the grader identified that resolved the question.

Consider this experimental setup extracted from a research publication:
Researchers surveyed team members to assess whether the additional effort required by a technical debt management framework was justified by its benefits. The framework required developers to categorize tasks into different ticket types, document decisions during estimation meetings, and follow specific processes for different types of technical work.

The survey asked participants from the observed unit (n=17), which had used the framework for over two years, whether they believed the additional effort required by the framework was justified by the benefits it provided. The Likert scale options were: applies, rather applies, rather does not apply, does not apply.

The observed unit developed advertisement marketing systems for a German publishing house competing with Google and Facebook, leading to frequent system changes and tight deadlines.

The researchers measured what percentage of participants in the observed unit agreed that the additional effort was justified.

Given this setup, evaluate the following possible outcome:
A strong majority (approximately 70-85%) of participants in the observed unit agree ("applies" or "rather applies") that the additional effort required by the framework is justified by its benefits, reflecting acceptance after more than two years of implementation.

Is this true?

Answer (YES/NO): YES